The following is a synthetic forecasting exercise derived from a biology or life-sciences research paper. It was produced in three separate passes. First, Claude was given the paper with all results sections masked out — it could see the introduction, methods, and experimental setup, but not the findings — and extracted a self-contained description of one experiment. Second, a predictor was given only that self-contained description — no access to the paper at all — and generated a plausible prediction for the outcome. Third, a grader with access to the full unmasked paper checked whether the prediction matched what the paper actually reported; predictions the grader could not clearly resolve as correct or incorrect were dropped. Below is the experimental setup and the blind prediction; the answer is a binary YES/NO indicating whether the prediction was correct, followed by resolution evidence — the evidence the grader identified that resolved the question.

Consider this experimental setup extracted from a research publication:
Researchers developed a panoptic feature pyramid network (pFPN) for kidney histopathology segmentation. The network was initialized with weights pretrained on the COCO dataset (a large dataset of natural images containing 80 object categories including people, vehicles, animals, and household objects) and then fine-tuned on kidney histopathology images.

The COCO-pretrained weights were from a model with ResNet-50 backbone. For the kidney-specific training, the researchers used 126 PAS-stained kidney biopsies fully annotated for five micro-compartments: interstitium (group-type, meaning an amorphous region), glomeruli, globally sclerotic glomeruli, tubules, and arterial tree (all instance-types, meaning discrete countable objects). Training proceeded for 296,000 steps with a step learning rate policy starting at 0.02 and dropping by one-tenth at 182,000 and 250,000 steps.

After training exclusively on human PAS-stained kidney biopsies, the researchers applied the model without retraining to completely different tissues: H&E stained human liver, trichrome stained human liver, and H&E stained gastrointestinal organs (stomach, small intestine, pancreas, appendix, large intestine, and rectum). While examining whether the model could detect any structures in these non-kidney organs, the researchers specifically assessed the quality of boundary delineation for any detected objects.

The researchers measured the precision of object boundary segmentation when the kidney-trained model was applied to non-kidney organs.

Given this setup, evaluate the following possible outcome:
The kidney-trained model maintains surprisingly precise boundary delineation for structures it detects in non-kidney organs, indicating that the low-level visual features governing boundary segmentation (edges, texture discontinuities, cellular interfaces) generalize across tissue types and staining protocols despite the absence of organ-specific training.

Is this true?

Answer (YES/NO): YES